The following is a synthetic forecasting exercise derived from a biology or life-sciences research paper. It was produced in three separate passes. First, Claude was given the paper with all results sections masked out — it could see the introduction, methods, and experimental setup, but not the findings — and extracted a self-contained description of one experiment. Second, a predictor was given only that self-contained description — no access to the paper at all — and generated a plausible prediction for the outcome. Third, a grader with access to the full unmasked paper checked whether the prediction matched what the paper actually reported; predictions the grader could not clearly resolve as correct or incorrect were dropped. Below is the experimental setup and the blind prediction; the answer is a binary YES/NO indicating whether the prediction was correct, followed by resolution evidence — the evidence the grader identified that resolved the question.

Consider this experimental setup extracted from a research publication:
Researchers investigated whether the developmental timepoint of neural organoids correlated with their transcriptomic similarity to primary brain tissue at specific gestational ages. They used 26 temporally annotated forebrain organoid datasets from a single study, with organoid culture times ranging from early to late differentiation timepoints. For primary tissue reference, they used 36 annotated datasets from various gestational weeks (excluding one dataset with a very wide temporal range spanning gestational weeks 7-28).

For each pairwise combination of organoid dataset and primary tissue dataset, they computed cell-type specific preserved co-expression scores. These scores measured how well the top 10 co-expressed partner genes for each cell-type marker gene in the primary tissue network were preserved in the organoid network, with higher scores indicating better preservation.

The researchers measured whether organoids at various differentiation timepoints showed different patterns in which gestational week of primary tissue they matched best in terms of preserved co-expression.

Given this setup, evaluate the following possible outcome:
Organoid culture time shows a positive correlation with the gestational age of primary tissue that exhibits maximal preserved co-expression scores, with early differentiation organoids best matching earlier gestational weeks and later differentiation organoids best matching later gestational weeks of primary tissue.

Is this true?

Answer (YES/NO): YES